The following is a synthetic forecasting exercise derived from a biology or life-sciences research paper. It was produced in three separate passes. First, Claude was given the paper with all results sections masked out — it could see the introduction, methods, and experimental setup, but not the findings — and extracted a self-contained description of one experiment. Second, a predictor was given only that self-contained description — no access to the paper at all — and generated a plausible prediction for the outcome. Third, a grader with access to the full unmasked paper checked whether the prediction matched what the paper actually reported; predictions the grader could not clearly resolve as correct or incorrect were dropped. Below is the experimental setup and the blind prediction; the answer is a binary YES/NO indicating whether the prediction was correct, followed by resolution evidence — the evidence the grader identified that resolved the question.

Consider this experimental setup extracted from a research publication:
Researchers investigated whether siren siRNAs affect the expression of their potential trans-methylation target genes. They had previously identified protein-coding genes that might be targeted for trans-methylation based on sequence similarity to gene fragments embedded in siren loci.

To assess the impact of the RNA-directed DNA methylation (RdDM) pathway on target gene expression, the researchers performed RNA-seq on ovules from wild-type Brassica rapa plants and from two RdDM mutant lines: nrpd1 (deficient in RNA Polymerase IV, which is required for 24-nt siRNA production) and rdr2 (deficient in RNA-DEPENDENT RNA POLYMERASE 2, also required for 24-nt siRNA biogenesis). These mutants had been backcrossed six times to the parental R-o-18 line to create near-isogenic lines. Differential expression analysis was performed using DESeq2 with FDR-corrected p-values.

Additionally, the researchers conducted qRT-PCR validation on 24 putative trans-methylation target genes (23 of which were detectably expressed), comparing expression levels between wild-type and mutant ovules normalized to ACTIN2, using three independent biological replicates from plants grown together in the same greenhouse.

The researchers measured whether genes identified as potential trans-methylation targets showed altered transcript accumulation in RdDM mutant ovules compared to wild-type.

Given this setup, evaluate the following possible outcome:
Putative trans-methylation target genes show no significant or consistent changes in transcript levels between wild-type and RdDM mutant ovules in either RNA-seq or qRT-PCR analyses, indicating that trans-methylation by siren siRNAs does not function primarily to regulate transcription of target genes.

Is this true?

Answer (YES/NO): NO